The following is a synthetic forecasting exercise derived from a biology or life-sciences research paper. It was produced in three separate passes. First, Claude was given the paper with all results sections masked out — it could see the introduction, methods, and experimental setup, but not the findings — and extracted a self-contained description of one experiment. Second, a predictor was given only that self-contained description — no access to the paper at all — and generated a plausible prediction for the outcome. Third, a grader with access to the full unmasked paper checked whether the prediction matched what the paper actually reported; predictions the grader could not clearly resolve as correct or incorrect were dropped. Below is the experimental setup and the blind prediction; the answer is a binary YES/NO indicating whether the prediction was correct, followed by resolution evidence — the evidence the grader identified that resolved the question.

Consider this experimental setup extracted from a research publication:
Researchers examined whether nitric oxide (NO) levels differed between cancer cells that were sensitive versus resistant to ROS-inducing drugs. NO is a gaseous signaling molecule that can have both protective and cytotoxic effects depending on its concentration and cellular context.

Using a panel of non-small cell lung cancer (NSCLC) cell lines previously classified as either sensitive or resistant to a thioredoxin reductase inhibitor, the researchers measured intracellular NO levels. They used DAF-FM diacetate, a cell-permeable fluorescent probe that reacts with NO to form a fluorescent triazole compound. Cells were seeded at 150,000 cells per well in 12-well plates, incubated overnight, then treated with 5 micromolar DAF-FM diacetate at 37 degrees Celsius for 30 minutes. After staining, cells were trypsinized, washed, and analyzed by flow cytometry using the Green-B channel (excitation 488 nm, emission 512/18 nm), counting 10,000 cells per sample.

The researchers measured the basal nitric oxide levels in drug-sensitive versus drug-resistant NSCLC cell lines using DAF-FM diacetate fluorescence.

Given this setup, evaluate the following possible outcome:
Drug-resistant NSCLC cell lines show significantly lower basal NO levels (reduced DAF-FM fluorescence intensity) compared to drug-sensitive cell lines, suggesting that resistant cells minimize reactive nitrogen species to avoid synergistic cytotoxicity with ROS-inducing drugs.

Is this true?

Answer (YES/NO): YES